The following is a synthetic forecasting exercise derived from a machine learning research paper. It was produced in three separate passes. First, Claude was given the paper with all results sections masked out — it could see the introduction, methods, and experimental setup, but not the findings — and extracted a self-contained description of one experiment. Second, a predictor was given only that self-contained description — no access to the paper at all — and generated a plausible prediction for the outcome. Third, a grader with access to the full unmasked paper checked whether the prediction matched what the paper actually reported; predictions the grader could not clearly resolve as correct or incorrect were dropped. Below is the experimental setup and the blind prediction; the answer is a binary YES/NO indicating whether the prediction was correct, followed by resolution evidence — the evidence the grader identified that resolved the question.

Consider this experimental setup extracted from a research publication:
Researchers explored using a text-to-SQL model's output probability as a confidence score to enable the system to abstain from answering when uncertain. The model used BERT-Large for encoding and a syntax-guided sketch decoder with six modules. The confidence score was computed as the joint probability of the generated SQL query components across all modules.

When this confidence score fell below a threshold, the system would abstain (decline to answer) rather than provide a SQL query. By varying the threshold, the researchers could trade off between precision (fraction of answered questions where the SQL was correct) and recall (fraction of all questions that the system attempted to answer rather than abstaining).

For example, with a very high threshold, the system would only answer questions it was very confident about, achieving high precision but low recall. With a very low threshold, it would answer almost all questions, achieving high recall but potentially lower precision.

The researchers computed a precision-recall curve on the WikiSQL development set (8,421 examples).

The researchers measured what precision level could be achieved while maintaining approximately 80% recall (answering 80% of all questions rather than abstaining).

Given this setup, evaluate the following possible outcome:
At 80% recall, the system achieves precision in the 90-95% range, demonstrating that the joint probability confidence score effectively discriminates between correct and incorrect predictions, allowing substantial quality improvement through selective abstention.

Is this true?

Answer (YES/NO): NO